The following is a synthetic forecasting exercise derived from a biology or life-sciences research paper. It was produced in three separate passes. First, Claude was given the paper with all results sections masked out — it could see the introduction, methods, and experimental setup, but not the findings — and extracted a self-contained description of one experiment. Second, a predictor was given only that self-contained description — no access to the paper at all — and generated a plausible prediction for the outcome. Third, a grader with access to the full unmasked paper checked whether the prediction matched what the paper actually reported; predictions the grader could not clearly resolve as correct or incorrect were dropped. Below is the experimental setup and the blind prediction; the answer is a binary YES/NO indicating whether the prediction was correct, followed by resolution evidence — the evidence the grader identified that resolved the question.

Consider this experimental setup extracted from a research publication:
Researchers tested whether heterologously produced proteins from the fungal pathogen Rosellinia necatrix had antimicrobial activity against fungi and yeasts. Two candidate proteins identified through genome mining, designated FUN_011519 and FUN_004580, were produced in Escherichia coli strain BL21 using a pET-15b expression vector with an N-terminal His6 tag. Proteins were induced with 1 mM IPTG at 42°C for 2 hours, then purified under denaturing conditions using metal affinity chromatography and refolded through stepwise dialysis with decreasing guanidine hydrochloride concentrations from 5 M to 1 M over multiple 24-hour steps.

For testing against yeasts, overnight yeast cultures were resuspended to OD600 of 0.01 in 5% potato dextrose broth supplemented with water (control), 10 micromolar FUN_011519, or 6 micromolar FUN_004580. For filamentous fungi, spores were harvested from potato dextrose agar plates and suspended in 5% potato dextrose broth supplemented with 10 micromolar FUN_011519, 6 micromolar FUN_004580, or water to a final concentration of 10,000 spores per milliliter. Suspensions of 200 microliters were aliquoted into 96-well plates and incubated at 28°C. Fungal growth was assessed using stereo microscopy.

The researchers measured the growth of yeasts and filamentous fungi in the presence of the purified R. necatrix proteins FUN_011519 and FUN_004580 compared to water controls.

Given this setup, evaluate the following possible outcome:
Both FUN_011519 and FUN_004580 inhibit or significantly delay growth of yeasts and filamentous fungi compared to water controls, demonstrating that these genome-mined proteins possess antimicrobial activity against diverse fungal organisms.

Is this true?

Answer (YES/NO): NO